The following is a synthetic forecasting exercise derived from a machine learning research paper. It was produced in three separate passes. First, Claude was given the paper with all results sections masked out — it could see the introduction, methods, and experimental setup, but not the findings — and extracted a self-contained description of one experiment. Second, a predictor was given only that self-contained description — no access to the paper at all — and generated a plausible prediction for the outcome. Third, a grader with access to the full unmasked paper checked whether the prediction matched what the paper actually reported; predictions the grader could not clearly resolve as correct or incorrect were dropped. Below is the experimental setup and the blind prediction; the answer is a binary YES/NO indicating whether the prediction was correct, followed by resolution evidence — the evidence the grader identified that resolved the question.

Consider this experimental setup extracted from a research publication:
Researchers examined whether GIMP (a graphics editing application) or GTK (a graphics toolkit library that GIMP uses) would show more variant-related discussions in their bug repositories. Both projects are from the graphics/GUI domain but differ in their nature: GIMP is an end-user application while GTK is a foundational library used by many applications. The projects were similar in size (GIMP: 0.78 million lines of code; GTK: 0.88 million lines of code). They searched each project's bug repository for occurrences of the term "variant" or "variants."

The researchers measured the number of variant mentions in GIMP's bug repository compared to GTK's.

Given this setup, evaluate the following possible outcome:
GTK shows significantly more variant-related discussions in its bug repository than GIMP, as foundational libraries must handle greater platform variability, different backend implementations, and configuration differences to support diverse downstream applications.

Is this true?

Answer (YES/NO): YES